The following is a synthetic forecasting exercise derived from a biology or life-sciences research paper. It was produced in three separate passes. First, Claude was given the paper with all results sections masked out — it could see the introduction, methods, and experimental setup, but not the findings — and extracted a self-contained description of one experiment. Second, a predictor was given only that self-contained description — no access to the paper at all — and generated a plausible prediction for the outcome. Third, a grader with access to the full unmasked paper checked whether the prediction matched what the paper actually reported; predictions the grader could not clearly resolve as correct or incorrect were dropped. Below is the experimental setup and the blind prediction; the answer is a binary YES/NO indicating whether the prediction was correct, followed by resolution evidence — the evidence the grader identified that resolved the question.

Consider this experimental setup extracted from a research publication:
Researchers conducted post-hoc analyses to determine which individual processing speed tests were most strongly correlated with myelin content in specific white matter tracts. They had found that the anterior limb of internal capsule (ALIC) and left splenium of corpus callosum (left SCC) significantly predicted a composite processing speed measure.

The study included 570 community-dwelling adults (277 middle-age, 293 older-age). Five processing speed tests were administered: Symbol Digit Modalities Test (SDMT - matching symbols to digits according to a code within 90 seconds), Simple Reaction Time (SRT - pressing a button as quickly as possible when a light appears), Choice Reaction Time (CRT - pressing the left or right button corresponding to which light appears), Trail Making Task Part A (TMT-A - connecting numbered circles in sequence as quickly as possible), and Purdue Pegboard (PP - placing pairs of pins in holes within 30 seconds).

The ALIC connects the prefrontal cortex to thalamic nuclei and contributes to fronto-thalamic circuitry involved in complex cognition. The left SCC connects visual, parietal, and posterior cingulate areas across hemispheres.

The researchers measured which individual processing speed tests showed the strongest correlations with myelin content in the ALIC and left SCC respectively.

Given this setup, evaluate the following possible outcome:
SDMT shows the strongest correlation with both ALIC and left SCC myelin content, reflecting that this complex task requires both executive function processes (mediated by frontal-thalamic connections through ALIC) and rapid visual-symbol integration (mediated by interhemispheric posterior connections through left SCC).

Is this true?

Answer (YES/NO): NO